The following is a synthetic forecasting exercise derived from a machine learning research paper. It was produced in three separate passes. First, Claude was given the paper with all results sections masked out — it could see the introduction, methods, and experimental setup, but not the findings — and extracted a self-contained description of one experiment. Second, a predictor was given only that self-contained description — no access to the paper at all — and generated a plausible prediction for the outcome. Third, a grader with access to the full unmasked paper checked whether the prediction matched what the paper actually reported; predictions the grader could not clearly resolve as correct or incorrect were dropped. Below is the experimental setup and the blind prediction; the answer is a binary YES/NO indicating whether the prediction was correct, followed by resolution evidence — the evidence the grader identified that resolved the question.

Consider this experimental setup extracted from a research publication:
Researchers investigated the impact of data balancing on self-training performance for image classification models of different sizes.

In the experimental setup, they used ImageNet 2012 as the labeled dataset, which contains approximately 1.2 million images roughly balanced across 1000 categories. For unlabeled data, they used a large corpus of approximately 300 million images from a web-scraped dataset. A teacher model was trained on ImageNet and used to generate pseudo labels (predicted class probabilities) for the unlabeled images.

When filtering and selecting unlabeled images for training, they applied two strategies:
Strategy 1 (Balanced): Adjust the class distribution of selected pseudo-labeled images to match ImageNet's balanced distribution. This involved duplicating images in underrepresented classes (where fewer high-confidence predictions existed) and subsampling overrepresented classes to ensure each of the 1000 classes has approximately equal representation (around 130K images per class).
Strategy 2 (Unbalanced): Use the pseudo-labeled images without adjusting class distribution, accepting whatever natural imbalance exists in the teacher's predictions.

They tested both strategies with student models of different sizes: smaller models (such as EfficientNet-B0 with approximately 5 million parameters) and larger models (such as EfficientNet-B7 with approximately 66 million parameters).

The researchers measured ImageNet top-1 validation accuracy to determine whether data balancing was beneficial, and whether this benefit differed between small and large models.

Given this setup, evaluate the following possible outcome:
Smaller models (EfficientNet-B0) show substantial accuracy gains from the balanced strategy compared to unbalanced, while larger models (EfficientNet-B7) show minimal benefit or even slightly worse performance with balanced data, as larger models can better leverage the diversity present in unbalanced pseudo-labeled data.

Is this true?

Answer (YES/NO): NO